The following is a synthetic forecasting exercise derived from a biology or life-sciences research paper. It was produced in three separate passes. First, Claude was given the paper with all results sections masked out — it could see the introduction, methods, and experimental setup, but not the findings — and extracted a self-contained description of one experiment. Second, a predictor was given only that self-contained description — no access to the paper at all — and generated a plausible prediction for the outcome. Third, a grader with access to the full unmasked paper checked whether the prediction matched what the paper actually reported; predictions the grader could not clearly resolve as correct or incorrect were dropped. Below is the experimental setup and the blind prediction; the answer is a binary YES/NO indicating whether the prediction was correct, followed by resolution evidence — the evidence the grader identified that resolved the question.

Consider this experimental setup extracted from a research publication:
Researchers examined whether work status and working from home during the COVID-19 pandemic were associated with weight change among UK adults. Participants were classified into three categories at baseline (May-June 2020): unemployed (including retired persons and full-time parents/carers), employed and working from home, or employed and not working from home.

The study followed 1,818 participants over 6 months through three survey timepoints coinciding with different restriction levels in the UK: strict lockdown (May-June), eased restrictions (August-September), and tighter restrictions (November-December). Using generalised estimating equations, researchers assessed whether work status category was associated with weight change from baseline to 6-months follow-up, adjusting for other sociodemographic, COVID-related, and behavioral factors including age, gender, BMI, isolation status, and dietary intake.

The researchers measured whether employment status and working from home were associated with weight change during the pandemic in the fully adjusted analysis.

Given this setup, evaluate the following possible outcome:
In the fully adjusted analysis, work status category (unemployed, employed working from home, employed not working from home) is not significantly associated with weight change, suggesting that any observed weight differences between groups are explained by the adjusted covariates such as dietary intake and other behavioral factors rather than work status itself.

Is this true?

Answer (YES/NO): YES